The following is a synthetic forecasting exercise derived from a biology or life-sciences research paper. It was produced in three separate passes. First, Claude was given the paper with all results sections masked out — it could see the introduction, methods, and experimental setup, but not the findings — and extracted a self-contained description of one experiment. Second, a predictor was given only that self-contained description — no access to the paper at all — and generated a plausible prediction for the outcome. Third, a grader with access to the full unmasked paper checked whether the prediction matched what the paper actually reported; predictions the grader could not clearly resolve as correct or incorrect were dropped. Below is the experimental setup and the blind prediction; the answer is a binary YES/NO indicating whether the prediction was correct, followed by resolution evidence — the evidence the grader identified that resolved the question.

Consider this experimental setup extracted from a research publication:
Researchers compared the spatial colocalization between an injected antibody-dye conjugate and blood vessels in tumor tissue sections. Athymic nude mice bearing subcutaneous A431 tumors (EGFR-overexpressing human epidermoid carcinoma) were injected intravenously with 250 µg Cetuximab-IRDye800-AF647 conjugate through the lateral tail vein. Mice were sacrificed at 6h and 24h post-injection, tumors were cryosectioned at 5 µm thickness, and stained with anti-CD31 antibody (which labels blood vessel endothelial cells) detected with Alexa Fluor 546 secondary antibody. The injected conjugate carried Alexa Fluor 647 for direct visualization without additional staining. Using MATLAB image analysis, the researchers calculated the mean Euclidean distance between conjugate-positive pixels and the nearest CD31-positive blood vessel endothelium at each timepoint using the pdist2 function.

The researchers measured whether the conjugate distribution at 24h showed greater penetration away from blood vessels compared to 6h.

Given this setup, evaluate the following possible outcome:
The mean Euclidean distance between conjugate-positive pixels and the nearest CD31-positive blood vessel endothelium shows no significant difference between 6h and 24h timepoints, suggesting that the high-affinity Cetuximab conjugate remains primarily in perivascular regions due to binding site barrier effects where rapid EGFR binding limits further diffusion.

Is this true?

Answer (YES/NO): NO